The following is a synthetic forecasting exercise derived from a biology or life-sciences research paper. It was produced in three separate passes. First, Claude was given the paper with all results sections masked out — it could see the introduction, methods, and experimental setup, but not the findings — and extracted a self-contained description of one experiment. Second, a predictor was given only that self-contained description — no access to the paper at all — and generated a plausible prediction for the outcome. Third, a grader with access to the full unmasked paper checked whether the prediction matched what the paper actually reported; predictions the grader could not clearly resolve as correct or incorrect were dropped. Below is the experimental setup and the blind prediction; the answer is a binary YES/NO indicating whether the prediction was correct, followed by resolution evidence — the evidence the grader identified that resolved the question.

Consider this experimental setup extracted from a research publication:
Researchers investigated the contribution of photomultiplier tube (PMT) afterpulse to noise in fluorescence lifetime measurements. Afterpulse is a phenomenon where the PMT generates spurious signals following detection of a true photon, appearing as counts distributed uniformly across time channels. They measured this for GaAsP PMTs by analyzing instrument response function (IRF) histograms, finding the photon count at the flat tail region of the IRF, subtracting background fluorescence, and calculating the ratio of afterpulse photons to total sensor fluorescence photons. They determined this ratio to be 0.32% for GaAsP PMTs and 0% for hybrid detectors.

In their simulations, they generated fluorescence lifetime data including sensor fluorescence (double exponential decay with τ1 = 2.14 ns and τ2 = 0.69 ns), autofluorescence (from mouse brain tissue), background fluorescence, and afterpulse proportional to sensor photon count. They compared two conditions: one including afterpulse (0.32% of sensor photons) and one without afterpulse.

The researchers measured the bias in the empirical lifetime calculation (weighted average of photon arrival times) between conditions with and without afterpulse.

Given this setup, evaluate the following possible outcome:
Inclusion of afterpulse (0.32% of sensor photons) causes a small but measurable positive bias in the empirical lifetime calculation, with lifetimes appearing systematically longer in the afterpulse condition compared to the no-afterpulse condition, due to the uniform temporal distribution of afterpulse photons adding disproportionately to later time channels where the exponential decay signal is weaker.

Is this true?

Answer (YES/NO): YES